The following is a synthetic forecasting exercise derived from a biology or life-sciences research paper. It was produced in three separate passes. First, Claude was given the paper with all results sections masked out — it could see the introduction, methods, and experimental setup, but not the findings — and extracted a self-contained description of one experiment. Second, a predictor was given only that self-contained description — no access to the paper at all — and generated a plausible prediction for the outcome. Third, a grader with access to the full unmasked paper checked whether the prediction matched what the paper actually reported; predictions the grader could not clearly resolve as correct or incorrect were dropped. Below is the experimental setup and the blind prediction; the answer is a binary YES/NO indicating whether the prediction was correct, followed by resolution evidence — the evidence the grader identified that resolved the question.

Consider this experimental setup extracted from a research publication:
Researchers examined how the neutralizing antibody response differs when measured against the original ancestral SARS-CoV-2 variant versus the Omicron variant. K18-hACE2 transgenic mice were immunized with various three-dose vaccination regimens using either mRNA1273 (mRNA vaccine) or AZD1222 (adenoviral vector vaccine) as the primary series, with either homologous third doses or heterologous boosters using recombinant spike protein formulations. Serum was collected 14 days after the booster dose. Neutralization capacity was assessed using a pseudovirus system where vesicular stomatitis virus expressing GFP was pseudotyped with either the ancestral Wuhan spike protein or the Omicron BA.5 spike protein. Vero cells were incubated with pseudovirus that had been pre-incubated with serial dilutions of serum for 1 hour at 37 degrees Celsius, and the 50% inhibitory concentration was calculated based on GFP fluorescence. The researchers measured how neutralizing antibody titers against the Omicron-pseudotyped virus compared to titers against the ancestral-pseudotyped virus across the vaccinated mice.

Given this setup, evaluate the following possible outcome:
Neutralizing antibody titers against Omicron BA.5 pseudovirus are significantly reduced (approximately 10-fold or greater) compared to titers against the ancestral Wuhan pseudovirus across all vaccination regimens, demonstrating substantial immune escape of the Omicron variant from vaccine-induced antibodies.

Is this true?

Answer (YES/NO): YES